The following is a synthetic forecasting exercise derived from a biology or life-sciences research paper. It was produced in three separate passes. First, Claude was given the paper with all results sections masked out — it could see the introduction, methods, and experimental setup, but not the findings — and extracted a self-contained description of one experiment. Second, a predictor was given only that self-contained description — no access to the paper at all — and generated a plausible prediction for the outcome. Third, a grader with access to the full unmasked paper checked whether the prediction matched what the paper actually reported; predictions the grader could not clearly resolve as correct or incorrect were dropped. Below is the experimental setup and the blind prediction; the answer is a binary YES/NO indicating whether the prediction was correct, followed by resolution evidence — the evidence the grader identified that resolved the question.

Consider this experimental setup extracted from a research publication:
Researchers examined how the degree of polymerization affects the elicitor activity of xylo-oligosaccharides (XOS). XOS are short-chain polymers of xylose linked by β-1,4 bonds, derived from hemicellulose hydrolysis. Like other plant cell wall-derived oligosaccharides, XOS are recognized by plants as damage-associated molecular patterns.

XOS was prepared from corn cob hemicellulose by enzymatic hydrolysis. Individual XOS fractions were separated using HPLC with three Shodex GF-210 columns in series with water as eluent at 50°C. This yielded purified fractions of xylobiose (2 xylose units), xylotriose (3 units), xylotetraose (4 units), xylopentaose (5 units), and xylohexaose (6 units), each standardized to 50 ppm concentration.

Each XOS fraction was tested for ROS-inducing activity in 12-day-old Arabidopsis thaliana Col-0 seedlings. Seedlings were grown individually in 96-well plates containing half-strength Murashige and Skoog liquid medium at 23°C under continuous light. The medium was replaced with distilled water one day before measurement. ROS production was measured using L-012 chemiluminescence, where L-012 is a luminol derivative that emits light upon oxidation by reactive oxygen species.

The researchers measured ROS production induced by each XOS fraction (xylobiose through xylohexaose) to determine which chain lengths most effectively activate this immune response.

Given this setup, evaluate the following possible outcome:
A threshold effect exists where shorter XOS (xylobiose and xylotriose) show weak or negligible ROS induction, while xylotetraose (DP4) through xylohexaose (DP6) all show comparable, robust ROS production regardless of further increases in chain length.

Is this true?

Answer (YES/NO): NO